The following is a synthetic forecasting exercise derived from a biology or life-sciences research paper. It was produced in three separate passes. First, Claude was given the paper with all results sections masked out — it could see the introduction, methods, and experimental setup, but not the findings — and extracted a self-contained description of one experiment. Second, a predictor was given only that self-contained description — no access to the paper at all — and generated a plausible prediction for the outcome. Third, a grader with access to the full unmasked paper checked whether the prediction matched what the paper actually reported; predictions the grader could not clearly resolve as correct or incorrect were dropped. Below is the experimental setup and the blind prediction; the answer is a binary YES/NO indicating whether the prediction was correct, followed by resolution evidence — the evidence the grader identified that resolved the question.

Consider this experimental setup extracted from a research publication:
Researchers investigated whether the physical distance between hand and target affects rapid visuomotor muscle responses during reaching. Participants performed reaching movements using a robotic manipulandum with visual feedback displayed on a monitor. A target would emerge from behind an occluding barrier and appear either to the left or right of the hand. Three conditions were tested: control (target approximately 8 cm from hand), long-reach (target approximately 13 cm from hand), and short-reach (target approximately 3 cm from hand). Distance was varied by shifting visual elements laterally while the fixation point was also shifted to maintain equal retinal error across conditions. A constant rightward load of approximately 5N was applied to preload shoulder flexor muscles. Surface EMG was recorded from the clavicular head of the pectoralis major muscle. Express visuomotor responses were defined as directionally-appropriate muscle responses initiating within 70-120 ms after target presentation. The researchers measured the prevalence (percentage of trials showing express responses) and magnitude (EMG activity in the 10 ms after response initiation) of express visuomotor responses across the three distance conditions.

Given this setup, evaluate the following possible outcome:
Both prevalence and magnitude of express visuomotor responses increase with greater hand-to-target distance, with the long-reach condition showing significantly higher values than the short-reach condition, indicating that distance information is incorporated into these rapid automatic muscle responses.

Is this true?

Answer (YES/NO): YES